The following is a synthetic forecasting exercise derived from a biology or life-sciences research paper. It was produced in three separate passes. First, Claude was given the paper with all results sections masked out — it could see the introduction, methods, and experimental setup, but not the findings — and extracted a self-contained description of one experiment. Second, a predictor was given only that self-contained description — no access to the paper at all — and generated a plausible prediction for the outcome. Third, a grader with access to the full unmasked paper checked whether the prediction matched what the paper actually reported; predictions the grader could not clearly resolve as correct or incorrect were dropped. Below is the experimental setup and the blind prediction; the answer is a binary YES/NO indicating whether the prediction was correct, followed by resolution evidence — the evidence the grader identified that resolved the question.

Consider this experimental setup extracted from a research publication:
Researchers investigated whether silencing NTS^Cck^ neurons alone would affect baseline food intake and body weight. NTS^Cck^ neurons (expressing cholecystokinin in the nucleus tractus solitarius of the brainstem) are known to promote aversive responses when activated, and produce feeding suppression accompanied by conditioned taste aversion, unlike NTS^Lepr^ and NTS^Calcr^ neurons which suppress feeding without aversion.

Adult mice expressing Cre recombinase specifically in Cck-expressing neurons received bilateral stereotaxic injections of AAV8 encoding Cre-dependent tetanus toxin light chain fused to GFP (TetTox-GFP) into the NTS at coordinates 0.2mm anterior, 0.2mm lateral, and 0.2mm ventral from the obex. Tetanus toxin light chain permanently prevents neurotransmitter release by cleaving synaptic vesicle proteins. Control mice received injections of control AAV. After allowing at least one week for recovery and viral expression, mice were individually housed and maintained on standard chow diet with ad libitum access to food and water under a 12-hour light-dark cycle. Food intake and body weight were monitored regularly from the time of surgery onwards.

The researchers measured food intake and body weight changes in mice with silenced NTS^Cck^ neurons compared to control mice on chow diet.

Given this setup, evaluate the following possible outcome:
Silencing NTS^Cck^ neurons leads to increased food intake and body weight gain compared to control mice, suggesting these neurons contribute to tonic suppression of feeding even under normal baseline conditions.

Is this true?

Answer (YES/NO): NO